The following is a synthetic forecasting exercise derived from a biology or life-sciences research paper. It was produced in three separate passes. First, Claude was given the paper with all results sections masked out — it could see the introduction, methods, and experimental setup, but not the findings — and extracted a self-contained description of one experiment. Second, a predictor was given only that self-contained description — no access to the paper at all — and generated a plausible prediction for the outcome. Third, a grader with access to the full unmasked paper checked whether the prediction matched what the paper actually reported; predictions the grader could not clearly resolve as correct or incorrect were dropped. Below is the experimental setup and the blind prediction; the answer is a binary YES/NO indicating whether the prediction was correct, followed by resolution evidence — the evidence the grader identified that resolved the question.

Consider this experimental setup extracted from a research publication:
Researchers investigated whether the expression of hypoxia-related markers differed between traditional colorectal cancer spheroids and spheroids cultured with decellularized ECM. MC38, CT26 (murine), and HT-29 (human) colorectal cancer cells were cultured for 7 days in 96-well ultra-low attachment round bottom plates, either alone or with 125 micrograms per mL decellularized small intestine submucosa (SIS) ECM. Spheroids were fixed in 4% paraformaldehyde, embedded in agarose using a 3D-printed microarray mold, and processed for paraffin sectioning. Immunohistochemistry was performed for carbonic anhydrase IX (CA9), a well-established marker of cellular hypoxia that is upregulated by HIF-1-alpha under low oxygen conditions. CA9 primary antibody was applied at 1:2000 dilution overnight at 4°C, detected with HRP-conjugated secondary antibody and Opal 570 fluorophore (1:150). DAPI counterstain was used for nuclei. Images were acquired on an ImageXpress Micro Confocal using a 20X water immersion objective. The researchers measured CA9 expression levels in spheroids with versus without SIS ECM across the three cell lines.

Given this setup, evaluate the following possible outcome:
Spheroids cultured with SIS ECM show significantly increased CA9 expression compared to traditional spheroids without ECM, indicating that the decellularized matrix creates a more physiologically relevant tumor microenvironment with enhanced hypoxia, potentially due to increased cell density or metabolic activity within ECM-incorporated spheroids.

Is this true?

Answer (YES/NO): NO